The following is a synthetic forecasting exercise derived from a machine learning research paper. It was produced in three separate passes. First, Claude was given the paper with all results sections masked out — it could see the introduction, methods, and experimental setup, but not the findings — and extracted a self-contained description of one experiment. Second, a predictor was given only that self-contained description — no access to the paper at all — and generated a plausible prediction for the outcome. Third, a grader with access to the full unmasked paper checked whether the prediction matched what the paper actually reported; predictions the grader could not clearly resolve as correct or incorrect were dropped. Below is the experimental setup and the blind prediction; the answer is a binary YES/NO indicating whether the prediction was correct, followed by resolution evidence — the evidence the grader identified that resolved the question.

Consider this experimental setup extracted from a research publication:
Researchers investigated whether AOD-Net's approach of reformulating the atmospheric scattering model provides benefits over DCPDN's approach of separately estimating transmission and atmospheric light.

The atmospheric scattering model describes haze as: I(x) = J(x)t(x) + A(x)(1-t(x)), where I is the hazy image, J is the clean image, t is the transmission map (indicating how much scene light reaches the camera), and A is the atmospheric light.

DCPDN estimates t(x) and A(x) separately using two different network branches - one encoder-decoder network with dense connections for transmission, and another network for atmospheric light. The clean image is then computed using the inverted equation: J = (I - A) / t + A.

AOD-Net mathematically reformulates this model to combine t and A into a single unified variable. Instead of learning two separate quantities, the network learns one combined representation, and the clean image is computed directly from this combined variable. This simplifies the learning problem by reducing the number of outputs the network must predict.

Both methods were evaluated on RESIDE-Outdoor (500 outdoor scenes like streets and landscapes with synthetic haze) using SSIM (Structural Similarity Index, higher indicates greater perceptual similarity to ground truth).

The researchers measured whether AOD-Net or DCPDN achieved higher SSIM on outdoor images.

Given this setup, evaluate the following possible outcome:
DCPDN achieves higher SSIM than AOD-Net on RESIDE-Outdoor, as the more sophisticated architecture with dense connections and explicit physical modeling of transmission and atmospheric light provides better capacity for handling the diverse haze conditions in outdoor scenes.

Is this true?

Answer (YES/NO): NO